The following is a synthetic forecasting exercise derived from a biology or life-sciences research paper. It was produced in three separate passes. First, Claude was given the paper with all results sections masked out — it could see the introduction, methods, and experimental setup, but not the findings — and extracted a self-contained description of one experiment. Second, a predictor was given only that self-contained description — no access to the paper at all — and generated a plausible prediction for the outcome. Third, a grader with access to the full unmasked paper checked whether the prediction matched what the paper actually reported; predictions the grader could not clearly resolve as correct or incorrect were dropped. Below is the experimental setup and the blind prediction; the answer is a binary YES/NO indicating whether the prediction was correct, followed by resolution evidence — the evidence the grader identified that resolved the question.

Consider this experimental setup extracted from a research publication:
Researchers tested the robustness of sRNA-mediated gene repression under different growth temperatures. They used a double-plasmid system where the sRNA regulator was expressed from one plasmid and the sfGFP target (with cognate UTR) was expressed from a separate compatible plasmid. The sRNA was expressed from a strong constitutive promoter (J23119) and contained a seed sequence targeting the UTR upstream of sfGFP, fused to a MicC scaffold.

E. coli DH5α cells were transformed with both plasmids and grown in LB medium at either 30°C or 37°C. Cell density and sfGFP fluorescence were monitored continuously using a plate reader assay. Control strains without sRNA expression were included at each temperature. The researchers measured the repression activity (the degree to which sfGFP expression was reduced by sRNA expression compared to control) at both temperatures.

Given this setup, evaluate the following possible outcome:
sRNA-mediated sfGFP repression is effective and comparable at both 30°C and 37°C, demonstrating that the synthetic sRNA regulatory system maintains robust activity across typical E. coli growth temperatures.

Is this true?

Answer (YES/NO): NO